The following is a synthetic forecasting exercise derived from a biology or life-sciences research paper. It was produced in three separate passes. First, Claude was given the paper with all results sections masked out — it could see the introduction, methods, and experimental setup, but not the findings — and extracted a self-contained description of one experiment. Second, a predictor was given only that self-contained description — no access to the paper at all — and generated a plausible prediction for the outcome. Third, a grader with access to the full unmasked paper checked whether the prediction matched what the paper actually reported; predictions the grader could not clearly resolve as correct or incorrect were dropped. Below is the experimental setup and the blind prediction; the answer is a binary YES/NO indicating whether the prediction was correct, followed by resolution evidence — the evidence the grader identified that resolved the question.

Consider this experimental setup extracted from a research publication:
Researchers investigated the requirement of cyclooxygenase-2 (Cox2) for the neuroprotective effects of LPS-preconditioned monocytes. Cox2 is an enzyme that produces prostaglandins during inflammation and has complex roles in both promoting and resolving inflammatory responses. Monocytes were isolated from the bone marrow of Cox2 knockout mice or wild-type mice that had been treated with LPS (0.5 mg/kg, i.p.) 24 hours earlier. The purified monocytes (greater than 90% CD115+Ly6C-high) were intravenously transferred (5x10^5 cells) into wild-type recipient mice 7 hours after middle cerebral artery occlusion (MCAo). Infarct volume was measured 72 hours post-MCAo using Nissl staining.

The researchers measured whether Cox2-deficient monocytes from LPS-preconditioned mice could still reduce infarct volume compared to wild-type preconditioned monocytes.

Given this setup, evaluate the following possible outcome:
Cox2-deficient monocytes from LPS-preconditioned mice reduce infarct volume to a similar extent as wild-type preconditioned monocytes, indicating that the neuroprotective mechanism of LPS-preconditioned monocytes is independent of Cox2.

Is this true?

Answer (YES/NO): YES